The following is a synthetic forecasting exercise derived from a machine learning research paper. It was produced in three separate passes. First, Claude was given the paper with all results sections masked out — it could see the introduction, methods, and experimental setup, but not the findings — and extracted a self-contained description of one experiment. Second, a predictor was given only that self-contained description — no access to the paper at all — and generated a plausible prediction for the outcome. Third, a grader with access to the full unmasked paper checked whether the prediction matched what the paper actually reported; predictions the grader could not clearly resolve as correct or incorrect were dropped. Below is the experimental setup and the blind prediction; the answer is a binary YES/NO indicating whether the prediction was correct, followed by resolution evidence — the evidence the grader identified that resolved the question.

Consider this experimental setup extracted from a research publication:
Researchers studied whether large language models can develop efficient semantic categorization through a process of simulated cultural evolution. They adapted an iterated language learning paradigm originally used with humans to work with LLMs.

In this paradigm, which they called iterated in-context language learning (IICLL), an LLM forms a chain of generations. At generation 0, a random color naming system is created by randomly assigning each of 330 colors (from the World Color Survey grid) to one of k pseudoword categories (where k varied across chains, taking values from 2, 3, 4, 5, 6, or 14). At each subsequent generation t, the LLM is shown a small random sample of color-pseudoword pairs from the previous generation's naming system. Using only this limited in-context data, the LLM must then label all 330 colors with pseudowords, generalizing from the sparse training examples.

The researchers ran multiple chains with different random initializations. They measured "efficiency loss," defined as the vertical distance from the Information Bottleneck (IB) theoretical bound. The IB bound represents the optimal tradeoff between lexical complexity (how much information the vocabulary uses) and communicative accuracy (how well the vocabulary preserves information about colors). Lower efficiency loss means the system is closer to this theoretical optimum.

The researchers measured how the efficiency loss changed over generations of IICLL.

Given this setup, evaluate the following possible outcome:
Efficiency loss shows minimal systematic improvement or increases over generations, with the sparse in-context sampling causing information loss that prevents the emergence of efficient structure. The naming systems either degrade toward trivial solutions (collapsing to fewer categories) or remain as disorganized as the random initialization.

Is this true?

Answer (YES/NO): NO